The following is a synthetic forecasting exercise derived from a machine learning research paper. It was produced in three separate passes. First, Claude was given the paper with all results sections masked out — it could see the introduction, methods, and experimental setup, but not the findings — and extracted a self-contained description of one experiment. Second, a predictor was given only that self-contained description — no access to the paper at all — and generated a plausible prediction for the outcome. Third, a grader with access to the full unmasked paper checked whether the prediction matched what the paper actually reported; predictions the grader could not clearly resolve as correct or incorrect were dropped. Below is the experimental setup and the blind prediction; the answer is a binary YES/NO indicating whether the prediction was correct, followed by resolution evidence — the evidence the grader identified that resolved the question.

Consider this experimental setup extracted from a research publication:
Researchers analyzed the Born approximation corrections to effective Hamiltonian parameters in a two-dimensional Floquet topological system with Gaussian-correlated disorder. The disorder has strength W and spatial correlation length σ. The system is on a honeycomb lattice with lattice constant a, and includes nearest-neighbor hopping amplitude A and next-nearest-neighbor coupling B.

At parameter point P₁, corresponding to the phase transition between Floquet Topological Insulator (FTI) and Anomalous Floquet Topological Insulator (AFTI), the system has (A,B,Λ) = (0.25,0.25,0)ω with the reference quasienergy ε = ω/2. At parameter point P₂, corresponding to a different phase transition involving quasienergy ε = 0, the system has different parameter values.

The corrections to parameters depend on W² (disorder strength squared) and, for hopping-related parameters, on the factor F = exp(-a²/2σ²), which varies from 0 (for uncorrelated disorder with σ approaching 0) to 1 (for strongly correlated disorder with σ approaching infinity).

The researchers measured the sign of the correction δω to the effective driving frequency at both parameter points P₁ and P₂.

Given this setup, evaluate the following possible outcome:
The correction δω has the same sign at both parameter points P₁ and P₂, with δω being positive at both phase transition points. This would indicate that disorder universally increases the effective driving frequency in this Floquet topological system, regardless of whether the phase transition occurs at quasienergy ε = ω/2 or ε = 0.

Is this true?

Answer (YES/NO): NO